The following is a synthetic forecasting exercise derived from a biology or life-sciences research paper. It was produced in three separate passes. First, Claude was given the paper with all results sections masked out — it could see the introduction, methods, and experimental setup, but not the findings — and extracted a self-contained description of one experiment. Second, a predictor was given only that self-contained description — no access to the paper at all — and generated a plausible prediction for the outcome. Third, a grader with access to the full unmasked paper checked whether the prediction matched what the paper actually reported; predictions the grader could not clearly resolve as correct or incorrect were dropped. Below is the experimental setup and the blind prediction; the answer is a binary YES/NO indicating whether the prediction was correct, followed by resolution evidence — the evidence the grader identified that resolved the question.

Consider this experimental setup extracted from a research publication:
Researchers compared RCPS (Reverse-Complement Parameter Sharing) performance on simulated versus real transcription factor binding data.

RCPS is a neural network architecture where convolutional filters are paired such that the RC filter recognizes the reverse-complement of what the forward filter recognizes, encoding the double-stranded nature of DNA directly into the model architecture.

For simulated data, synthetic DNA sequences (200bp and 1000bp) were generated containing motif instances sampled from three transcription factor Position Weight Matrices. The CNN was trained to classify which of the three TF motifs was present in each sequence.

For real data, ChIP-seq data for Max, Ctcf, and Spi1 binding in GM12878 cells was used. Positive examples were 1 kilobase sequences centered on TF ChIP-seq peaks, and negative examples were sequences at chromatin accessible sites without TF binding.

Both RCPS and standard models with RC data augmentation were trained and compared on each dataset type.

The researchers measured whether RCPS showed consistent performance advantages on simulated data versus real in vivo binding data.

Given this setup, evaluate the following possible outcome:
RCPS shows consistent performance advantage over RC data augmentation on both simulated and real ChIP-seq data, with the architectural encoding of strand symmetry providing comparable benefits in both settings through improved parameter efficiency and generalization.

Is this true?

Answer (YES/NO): NO